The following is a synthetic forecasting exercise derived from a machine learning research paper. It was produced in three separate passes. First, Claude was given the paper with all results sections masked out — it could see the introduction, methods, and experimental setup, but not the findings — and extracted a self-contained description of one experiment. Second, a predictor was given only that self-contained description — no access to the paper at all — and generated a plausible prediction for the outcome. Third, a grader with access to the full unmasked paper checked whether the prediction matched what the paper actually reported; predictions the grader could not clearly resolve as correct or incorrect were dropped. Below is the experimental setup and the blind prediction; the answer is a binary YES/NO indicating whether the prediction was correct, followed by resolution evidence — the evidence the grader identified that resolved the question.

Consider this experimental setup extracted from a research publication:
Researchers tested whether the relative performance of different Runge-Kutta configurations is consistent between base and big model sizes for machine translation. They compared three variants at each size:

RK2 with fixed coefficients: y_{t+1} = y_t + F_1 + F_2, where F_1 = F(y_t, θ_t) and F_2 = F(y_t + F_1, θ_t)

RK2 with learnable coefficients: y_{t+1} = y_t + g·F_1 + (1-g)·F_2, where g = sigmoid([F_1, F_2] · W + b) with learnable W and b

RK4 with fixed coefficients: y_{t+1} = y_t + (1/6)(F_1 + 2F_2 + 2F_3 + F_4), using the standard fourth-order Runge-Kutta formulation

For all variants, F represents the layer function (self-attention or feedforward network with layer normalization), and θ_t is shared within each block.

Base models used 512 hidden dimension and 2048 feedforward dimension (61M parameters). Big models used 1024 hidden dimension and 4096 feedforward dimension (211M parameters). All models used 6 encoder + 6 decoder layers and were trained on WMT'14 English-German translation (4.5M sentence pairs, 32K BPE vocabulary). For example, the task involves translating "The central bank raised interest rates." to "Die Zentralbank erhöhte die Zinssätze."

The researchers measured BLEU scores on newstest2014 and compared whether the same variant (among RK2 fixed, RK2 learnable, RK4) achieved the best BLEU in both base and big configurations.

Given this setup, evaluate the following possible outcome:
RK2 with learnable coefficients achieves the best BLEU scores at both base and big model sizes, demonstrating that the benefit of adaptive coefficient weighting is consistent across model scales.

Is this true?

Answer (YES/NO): NO